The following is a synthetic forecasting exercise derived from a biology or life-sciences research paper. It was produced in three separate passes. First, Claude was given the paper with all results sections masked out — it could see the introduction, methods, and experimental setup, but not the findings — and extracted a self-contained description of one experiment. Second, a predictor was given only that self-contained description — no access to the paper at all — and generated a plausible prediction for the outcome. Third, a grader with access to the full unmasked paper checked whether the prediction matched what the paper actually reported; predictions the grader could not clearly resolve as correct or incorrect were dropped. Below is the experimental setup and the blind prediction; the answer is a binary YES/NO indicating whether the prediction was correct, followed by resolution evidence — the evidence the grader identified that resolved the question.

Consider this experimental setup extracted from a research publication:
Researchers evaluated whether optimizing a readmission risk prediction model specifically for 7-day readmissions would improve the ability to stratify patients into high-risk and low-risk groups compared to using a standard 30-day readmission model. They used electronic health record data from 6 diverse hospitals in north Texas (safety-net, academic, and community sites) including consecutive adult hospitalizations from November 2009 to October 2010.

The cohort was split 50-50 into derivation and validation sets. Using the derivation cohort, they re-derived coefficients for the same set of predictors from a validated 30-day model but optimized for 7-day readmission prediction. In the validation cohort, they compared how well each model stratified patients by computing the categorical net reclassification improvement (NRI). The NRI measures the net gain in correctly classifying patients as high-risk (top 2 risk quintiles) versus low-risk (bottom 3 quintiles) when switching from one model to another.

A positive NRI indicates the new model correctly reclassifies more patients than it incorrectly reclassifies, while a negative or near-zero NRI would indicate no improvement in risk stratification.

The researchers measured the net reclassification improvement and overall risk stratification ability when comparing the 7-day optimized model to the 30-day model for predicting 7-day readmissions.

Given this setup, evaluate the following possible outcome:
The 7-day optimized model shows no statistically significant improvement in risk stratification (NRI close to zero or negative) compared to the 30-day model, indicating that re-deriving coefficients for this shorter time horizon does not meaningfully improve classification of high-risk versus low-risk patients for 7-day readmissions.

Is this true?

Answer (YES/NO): YES